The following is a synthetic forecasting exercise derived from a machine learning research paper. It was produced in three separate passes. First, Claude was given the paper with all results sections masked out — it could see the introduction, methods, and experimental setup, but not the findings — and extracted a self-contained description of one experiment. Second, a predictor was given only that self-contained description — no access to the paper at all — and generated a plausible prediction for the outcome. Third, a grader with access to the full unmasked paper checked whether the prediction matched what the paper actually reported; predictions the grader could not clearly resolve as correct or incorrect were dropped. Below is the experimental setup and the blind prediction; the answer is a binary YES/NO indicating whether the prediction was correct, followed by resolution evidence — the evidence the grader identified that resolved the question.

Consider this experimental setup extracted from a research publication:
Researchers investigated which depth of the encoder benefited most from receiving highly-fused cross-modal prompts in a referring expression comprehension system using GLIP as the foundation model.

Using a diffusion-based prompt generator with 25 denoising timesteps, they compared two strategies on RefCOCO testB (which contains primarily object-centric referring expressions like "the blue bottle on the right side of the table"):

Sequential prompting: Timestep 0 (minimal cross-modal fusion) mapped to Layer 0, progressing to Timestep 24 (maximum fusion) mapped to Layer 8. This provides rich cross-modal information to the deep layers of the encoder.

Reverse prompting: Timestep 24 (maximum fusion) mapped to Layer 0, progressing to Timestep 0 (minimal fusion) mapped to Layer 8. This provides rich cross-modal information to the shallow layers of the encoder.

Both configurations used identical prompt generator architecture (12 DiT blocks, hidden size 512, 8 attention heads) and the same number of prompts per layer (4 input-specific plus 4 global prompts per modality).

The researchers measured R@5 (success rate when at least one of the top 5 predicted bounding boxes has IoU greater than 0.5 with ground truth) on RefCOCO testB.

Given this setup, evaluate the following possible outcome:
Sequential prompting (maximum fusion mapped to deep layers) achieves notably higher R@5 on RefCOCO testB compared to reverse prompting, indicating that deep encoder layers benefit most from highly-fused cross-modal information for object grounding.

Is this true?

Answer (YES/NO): NO